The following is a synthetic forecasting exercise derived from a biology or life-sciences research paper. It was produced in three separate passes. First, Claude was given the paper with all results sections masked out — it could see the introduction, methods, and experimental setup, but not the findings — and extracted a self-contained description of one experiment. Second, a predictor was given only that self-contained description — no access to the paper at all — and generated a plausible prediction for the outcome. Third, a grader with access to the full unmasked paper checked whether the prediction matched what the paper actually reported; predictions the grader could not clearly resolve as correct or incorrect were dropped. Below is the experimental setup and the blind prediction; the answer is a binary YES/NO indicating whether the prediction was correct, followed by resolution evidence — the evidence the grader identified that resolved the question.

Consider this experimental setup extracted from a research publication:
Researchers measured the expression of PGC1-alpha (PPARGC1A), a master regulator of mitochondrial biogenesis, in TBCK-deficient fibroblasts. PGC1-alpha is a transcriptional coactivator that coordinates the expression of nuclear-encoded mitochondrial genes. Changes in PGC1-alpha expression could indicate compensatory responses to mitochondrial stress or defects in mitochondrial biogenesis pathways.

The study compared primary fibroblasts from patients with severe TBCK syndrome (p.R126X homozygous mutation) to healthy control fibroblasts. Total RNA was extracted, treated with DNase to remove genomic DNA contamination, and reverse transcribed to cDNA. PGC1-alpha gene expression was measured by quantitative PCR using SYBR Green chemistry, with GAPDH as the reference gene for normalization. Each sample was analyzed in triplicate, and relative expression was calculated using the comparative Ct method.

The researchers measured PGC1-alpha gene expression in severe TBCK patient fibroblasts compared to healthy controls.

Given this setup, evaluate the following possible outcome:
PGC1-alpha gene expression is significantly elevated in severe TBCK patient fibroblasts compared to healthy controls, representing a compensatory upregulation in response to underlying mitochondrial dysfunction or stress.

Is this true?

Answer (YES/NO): NO